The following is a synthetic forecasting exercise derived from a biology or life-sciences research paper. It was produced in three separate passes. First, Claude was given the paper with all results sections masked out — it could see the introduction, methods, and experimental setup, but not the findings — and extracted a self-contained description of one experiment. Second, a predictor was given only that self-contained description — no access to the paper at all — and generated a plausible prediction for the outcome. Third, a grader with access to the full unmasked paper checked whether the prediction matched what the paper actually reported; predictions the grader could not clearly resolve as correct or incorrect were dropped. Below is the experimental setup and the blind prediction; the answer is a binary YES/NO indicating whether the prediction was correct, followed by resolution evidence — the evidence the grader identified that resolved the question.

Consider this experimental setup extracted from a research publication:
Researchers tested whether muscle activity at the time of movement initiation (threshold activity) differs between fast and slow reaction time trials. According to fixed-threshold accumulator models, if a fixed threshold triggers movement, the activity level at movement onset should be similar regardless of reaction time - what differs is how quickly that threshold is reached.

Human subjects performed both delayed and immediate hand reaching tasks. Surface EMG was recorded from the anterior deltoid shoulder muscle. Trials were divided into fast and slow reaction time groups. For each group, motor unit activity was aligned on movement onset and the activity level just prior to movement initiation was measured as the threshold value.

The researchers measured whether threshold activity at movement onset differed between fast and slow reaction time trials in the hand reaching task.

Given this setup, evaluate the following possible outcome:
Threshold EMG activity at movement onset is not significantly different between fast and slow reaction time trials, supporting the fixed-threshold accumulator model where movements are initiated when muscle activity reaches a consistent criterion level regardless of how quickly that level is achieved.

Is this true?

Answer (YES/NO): YES